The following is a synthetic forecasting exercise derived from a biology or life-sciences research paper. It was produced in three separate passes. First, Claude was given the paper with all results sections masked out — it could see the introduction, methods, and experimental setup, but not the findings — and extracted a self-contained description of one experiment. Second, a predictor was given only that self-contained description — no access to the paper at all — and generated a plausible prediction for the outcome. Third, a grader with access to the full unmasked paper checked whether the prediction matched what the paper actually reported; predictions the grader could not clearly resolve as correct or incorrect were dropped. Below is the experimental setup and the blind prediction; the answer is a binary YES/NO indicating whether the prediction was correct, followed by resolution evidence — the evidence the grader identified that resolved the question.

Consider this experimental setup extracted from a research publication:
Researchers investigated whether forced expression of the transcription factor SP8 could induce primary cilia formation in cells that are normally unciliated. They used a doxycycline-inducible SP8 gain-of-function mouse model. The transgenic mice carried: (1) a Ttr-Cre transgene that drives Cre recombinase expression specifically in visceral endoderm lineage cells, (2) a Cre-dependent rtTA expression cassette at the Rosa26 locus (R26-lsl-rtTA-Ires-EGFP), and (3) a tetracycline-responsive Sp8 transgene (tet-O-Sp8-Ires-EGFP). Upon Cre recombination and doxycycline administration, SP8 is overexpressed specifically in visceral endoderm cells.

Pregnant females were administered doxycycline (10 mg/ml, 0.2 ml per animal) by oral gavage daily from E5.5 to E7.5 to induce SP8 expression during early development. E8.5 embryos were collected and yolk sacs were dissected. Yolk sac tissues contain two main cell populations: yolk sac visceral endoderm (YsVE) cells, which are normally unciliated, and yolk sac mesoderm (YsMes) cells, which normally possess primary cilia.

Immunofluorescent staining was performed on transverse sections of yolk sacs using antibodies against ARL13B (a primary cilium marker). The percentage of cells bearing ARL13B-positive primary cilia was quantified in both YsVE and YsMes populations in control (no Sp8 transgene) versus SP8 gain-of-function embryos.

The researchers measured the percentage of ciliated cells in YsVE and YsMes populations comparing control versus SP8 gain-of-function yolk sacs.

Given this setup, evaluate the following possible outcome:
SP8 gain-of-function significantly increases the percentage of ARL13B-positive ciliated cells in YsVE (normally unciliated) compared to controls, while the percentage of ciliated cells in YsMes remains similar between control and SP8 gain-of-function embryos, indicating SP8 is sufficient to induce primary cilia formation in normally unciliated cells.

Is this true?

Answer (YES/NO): NO